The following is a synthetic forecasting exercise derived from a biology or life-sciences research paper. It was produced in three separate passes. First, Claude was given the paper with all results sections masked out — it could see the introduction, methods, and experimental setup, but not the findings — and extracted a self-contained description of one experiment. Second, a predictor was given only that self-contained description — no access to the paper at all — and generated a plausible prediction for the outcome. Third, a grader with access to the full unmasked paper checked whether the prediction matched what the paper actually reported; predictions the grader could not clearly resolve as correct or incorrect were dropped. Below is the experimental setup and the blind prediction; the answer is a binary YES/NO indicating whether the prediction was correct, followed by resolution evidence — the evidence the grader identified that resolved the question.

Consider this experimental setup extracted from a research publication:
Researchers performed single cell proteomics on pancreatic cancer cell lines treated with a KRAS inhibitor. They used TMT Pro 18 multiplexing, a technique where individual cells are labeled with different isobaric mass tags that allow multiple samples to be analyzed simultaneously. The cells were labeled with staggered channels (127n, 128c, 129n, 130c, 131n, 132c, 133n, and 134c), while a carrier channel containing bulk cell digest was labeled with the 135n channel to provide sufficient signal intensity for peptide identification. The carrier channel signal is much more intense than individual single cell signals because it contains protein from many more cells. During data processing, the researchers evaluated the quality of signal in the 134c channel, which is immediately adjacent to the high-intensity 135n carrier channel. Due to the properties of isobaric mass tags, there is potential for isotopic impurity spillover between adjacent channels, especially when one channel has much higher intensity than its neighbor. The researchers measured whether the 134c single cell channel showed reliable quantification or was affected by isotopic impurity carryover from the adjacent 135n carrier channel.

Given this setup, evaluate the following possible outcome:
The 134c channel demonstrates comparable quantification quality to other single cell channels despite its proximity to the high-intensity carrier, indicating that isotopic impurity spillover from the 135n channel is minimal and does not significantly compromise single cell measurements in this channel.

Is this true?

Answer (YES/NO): NO